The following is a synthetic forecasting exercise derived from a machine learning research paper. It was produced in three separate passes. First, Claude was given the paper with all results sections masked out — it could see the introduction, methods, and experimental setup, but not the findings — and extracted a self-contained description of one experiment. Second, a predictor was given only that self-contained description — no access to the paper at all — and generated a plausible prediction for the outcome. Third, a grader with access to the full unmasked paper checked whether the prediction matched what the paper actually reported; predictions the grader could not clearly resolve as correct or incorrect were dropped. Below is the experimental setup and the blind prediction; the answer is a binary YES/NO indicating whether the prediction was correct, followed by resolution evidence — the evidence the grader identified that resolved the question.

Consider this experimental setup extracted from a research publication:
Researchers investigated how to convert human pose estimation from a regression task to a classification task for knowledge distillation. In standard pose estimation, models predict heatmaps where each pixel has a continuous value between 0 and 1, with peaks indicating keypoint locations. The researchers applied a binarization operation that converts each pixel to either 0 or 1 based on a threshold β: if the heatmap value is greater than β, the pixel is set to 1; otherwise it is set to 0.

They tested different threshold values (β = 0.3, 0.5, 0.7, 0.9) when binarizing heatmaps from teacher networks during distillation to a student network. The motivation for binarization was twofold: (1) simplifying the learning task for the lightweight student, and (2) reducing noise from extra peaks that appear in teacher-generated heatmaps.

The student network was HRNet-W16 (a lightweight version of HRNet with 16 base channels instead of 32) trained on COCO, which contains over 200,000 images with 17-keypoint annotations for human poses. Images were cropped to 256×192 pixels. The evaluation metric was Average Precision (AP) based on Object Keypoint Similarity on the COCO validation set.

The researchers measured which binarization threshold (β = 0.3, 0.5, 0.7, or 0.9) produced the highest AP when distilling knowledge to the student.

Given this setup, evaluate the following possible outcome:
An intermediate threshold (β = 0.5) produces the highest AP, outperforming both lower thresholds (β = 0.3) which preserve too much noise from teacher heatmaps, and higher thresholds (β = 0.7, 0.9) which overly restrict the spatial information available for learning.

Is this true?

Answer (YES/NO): NO